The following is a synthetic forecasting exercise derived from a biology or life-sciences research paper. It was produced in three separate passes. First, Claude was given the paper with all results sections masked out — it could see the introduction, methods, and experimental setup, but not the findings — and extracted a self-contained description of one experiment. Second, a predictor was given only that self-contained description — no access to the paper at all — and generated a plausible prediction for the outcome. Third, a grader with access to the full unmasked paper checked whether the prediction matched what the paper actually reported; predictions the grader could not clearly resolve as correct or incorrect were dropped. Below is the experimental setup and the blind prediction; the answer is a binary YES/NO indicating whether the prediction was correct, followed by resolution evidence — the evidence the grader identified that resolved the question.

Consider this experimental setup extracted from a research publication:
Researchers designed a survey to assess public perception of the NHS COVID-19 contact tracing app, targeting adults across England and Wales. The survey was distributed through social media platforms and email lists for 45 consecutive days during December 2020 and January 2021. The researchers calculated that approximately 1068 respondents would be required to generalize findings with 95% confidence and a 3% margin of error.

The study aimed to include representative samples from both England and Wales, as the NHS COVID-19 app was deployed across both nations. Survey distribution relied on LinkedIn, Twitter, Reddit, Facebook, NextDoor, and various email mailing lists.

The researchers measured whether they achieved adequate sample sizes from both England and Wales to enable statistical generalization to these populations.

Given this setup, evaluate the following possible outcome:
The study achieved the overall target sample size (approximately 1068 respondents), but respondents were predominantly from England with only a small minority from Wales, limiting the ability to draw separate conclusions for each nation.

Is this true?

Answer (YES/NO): NO